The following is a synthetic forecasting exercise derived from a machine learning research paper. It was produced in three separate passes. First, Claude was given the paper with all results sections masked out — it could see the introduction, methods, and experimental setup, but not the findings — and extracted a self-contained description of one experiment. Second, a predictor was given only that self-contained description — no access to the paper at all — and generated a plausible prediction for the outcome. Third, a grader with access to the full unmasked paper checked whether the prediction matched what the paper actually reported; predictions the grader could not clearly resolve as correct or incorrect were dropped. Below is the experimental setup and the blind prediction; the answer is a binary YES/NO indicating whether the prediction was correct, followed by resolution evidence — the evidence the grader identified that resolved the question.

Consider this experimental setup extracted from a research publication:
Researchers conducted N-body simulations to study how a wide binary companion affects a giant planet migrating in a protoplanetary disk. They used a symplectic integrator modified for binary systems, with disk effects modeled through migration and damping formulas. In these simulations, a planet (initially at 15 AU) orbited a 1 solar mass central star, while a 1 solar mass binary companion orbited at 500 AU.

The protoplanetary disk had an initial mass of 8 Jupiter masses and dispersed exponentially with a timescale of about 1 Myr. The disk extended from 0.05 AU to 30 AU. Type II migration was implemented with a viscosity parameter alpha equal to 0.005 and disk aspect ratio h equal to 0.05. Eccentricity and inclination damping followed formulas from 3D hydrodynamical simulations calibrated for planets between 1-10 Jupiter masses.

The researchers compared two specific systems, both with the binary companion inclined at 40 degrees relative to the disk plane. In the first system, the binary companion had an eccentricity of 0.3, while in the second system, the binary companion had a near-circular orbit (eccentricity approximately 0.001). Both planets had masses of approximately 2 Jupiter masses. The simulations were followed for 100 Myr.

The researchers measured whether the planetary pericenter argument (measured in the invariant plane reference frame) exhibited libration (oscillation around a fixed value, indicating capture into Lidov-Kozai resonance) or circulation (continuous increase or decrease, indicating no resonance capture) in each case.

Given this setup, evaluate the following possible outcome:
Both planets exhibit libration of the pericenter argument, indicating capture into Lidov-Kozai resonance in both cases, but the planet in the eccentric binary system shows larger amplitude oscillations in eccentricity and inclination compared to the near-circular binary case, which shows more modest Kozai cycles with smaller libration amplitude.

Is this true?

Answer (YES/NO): NO